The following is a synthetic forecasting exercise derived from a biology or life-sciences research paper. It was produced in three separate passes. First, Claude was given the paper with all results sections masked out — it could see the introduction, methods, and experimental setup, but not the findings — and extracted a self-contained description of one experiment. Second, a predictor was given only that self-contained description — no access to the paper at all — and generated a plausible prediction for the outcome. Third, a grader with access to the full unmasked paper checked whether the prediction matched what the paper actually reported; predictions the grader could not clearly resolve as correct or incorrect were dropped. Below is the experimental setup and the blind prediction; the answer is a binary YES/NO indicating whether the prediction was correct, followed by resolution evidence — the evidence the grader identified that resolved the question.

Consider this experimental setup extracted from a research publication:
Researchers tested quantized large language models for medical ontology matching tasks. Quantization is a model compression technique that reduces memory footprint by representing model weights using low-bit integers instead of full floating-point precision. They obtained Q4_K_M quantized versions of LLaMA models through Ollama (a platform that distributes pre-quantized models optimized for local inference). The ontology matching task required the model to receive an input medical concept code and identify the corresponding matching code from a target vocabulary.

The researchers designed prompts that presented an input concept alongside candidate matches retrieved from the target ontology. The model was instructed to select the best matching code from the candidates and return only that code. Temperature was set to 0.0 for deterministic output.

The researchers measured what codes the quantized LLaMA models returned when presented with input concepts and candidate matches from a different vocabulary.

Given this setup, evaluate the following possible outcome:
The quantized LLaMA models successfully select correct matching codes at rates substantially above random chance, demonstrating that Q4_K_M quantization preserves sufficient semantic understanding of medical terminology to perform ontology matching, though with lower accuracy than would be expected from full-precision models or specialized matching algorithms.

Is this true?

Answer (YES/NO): NO